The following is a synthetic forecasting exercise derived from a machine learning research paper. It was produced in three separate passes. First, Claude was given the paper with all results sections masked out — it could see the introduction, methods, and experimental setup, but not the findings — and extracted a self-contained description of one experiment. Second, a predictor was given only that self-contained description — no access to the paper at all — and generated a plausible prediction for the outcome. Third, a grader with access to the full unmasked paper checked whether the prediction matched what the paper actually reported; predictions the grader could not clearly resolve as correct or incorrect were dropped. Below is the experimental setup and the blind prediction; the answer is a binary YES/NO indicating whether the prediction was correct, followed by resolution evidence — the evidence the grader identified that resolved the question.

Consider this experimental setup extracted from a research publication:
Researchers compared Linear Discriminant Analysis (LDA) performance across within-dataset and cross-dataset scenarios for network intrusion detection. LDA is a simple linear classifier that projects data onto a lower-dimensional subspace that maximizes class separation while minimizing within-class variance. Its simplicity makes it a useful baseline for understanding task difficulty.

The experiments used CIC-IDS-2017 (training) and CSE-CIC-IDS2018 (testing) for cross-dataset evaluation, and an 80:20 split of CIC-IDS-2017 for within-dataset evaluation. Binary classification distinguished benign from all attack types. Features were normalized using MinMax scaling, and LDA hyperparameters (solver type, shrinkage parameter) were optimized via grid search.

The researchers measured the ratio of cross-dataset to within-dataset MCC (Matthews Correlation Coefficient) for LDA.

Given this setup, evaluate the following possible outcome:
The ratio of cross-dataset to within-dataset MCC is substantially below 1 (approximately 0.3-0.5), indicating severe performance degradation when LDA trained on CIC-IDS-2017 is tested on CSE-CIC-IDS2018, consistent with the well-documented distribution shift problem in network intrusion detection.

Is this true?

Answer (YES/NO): YES